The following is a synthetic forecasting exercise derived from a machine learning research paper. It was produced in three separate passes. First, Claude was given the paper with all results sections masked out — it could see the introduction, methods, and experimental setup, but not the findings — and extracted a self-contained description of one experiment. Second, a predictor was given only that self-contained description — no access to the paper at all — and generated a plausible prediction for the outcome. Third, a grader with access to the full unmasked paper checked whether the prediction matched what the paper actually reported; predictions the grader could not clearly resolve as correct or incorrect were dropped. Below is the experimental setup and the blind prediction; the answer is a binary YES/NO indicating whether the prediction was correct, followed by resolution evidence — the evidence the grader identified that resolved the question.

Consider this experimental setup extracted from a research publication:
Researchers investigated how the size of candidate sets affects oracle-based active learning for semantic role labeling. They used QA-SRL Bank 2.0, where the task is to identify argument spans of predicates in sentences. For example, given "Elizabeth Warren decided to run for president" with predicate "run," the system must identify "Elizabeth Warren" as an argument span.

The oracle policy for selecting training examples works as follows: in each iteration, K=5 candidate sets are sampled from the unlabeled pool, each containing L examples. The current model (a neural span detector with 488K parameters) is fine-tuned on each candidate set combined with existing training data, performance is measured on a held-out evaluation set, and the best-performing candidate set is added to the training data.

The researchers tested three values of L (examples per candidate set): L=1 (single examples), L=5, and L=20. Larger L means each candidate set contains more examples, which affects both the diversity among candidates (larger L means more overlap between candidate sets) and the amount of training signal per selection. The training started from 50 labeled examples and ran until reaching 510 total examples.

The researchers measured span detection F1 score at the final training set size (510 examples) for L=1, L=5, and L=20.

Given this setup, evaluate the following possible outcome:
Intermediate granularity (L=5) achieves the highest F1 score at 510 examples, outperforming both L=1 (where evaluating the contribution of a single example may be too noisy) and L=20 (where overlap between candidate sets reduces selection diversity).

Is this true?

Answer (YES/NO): NO